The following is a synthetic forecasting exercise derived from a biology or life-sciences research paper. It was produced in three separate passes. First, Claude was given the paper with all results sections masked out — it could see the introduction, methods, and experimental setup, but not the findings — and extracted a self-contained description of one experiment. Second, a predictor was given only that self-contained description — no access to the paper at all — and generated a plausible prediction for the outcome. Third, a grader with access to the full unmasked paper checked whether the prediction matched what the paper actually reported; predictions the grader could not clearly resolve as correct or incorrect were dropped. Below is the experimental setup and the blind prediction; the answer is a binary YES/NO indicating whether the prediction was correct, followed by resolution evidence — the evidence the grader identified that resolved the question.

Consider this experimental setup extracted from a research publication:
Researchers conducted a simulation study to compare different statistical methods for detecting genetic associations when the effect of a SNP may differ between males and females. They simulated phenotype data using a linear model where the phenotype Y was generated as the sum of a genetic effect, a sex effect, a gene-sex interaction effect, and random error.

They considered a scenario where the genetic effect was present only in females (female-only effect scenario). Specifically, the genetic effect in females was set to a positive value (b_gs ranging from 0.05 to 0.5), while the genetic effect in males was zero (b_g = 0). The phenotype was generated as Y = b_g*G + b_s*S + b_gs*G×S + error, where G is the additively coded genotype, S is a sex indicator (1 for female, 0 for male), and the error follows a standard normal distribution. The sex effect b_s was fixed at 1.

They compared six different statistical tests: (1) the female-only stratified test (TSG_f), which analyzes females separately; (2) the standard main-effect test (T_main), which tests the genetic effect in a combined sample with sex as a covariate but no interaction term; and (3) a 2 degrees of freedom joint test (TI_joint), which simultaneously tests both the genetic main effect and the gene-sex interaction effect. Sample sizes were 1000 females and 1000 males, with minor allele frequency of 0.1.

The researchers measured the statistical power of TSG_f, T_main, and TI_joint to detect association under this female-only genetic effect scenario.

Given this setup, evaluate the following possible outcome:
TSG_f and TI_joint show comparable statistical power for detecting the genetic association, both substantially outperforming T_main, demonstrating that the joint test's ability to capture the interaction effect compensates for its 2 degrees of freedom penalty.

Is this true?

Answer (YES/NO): YES